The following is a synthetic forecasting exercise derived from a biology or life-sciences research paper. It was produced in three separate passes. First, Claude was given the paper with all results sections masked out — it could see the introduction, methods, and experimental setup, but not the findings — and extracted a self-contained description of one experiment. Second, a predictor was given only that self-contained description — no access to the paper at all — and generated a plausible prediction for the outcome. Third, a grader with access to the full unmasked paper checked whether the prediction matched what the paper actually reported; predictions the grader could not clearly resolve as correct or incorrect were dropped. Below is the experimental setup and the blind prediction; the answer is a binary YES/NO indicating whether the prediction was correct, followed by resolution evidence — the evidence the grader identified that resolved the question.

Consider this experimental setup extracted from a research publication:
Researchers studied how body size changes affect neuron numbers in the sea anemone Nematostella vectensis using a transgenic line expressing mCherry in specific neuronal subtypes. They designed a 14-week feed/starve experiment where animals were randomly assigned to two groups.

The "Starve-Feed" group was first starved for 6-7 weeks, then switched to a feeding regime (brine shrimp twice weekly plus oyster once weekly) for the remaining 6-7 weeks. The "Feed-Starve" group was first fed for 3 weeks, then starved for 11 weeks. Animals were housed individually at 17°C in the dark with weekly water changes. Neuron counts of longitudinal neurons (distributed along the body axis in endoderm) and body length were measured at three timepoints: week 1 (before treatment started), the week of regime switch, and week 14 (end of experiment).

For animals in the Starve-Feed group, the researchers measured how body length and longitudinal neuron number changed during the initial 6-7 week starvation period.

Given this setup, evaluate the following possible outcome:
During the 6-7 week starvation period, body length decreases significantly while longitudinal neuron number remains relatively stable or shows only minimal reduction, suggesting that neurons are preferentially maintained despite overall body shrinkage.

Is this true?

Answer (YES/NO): NO